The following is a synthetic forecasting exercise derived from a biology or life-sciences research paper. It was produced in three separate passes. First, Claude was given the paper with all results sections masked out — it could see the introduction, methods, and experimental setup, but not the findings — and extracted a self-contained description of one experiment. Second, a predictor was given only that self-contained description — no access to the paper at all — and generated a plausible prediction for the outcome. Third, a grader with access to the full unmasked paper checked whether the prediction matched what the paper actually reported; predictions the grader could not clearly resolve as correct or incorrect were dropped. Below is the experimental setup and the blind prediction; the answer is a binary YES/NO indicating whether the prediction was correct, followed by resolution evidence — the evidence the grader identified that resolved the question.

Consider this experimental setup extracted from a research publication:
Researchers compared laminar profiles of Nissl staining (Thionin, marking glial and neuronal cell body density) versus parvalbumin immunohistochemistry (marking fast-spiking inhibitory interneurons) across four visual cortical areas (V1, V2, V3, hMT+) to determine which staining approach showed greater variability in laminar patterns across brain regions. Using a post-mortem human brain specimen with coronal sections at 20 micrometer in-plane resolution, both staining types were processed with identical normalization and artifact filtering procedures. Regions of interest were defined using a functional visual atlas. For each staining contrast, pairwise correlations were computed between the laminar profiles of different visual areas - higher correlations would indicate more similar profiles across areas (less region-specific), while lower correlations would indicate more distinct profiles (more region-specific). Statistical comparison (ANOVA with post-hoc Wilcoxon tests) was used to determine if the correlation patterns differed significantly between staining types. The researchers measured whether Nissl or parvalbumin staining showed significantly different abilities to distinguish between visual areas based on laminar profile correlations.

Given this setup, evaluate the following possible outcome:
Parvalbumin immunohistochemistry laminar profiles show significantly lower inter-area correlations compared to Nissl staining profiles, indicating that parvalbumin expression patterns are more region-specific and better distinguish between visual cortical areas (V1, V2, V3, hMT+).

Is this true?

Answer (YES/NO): YES